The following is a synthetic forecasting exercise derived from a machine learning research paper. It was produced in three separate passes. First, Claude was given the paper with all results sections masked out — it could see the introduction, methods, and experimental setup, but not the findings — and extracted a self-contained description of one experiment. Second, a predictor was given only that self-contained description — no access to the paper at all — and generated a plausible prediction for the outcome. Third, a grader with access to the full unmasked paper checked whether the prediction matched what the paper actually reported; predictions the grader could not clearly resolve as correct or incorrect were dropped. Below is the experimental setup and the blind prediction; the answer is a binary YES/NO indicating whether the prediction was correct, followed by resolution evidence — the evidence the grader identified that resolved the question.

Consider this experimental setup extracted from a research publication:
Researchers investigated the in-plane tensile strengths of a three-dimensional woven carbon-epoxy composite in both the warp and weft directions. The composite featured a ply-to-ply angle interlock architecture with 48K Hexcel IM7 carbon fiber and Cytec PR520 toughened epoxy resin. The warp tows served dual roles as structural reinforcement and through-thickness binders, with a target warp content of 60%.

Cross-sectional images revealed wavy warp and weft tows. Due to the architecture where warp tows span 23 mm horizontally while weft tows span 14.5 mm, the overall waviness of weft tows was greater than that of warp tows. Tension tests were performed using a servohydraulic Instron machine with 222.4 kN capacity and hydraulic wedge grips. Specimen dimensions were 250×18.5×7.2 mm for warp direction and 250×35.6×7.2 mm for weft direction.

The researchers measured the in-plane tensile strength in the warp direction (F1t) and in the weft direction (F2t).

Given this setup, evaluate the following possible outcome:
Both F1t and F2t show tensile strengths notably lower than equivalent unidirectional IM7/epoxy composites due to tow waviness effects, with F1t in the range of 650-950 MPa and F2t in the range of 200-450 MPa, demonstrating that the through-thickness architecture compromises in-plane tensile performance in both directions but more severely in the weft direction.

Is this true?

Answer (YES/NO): YES